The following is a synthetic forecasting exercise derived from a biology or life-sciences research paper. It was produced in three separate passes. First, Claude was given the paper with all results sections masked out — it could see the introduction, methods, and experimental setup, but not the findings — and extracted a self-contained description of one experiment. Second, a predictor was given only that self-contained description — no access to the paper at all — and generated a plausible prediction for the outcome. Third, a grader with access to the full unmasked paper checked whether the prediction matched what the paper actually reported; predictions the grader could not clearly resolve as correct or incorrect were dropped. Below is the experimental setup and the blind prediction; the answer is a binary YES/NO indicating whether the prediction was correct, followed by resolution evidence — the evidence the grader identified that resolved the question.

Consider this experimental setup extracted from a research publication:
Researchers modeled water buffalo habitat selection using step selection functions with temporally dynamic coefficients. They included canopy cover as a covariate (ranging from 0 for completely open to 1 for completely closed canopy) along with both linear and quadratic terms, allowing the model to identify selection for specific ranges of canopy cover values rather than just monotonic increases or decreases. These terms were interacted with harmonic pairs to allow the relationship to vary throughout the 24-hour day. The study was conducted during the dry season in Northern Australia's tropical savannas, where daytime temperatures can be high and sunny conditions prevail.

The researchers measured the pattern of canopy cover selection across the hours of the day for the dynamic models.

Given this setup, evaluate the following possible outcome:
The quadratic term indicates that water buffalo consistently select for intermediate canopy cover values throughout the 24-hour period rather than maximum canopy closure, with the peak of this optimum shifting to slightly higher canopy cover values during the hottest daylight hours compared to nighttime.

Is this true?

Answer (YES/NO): NO